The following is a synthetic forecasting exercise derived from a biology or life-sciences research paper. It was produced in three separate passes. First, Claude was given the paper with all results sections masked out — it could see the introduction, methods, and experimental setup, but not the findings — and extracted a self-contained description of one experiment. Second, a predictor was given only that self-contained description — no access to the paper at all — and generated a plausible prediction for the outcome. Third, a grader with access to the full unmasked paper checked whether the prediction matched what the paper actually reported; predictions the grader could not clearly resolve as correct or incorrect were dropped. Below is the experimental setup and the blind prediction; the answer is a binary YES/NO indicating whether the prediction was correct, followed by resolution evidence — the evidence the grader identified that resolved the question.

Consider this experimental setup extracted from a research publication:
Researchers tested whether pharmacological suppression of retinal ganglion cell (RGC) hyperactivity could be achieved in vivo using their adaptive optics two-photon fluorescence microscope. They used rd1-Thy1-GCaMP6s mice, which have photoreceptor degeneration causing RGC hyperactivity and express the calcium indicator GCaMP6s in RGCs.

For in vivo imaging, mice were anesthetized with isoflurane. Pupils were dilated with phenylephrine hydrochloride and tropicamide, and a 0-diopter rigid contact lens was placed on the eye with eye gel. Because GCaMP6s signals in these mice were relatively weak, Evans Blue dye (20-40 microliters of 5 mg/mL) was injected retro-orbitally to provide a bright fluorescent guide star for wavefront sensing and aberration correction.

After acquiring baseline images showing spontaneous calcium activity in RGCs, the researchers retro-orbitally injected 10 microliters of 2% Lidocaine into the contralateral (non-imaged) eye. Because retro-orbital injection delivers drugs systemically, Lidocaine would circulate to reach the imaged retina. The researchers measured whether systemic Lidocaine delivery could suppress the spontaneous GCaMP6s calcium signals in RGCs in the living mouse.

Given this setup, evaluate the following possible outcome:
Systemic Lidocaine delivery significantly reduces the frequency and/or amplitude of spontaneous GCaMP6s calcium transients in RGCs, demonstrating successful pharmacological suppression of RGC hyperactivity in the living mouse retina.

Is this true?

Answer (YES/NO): YES